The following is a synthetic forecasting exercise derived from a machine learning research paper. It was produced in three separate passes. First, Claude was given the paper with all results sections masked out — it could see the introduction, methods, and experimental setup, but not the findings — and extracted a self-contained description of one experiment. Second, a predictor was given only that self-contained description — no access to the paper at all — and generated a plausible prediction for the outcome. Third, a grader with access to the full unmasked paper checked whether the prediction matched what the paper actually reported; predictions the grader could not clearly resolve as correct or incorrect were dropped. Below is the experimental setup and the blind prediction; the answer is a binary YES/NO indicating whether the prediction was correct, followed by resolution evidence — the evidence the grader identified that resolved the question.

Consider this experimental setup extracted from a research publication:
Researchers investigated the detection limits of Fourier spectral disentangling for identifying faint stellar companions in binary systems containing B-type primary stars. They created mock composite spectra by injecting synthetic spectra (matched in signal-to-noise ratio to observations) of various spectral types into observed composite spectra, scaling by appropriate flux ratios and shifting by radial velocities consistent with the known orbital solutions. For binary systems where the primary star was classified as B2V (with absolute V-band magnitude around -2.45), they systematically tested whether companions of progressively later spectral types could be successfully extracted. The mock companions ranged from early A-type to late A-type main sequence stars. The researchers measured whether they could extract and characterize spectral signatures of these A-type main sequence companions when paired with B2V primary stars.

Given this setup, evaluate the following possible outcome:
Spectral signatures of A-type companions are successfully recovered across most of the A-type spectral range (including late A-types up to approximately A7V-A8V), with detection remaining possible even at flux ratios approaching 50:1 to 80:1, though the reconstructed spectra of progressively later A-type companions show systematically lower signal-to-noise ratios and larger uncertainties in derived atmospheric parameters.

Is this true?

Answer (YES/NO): YES